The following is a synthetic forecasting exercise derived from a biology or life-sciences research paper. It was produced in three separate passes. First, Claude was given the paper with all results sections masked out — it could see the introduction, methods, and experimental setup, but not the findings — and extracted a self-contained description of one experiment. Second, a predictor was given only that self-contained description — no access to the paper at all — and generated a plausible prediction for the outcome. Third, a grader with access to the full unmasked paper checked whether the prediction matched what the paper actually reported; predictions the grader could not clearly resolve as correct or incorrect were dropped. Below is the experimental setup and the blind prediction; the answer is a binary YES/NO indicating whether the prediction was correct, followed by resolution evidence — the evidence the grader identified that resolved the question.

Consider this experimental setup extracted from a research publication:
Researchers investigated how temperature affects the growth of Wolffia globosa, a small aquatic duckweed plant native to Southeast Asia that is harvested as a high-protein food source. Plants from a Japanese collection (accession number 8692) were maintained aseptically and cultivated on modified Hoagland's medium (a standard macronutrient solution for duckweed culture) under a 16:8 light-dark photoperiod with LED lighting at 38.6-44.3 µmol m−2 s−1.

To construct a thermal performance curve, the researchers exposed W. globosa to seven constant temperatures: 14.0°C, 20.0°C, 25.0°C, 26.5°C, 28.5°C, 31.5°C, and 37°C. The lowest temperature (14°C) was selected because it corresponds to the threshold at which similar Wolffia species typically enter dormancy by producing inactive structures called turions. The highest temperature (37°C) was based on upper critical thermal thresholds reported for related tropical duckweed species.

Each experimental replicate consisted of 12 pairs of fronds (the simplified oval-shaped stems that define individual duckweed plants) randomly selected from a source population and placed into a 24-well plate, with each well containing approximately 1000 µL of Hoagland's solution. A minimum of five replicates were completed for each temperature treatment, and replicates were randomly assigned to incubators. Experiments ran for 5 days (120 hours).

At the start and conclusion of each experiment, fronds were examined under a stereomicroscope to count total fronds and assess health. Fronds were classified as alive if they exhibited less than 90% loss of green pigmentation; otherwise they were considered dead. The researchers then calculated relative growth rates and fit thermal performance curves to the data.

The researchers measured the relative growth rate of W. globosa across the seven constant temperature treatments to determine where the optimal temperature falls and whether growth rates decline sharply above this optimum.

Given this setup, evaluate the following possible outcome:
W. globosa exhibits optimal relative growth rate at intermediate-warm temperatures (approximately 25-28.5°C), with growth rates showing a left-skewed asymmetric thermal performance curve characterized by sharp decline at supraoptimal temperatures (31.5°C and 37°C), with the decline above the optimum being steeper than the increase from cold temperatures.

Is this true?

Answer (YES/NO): NO